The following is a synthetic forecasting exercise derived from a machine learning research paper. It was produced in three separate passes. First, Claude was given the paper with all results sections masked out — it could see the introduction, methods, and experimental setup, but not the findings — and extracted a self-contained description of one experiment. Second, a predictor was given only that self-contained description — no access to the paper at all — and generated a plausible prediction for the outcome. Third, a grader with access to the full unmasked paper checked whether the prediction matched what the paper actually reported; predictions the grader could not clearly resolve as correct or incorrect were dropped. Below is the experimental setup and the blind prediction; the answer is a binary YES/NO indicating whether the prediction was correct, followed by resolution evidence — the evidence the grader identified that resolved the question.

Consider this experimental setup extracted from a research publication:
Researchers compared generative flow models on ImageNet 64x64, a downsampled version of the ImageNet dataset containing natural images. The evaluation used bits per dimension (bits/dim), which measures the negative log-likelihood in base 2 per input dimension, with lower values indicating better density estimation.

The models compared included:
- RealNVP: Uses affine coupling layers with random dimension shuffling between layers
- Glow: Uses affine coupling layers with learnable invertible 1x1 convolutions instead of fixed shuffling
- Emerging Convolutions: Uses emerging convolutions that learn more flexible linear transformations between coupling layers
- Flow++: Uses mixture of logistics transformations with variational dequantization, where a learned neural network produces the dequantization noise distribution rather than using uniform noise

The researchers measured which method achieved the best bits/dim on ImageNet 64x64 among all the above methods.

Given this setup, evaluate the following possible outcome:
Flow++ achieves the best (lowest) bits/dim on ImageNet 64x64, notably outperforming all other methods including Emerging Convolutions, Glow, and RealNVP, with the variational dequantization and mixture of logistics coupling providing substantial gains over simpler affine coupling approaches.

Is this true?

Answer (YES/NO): YES